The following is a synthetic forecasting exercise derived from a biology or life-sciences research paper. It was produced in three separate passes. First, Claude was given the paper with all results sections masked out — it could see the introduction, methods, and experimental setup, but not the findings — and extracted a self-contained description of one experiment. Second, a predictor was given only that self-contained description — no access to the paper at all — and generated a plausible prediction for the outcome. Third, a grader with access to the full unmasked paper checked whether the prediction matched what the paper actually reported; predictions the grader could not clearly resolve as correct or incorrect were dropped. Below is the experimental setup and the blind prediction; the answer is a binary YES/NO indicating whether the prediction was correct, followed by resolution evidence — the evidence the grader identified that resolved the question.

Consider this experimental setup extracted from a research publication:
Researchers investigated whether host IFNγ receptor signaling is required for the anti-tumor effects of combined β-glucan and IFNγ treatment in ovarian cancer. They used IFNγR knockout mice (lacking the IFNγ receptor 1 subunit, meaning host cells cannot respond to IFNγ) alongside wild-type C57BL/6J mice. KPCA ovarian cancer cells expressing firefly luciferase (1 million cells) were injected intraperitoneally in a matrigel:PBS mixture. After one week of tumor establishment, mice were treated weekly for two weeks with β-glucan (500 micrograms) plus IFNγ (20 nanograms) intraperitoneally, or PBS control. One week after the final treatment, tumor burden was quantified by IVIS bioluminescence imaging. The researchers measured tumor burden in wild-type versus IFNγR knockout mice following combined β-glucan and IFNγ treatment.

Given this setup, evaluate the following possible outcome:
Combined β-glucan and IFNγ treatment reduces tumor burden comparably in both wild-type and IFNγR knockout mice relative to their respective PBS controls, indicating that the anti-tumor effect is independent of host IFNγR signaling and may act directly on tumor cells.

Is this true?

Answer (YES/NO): NO